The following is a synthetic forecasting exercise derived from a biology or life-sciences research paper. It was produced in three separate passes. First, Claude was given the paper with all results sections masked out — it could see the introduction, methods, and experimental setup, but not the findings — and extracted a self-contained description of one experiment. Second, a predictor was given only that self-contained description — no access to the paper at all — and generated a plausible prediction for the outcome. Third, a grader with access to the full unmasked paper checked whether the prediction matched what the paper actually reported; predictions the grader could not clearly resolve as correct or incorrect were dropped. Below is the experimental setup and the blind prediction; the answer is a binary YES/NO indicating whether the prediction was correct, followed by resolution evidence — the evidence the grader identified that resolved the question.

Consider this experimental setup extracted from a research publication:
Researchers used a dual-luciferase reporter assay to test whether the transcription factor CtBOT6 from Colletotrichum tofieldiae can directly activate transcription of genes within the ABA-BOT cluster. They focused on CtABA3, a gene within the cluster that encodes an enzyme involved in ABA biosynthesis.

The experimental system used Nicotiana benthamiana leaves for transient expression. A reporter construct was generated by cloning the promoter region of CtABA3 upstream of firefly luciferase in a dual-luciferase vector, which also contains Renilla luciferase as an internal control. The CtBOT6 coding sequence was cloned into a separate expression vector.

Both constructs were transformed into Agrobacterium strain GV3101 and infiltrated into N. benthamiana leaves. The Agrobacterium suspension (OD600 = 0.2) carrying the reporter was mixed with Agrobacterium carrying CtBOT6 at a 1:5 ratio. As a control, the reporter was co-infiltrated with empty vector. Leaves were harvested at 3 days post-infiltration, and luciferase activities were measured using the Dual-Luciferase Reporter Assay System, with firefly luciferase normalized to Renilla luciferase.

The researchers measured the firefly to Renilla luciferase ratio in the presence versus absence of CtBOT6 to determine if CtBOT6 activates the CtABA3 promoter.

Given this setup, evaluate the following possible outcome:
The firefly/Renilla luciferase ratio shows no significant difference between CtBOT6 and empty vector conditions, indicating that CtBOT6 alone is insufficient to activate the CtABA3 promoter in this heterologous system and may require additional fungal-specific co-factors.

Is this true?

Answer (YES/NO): NO